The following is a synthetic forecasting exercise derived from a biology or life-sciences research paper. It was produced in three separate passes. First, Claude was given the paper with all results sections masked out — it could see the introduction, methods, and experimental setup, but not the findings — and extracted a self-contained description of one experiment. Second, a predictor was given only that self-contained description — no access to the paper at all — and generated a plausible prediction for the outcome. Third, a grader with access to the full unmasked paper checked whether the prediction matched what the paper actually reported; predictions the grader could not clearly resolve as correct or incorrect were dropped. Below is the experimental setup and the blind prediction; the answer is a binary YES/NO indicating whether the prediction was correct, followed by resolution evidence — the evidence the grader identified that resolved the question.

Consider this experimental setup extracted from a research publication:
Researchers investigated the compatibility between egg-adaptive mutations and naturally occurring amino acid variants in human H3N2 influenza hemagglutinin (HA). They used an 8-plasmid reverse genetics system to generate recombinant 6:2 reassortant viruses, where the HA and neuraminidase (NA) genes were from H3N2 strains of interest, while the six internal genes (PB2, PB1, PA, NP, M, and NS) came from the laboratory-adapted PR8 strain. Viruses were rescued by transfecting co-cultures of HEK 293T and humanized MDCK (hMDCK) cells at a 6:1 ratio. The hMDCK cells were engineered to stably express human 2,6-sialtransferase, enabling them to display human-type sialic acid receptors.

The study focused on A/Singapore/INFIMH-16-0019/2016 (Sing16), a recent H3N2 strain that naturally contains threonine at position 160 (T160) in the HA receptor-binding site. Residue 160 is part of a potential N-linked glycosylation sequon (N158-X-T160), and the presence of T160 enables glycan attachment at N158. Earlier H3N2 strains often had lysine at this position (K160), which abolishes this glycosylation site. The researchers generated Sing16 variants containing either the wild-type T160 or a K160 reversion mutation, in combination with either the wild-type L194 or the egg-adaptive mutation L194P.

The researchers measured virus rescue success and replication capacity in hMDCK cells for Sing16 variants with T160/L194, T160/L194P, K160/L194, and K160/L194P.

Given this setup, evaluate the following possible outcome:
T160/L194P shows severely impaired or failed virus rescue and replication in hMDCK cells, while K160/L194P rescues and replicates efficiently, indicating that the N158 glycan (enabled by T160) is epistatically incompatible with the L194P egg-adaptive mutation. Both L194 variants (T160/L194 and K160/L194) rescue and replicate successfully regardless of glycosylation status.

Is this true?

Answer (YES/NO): YES